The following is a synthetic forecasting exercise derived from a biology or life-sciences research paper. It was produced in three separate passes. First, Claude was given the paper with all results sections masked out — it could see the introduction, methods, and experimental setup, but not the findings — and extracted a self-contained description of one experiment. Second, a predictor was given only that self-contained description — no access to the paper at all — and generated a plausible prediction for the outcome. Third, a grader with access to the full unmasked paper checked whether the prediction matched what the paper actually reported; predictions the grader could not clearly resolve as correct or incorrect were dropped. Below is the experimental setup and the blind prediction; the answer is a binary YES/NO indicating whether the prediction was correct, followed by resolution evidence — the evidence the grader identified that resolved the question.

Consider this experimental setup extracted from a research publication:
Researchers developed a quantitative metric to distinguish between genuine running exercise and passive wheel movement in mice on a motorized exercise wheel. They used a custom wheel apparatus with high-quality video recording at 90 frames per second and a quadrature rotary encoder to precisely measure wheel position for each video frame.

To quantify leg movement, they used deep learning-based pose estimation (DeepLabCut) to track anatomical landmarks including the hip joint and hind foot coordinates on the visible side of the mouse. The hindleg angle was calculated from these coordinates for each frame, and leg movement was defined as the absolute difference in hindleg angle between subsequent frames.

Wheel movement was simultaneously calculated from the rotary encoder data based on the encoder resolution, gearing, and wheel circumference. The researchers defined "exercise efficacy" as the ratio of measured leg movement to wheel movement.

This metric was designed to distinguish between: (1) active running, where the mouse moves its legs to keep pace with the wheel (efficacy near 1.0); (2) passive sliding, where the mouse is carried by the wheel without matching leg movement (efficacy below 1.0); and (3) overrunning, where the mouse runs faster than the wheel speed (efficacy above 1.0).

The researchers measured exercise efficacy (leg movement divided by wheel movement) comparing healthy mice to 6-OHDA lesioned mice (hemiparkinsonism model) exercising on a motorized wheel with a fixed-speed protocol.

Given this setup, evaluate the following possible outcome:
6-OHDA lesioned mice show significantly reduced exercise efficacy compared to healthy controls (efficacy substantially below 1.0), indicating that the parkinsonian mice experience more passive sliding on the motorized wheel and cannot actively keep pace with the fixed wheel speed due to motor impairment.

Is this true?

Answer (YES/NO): YES